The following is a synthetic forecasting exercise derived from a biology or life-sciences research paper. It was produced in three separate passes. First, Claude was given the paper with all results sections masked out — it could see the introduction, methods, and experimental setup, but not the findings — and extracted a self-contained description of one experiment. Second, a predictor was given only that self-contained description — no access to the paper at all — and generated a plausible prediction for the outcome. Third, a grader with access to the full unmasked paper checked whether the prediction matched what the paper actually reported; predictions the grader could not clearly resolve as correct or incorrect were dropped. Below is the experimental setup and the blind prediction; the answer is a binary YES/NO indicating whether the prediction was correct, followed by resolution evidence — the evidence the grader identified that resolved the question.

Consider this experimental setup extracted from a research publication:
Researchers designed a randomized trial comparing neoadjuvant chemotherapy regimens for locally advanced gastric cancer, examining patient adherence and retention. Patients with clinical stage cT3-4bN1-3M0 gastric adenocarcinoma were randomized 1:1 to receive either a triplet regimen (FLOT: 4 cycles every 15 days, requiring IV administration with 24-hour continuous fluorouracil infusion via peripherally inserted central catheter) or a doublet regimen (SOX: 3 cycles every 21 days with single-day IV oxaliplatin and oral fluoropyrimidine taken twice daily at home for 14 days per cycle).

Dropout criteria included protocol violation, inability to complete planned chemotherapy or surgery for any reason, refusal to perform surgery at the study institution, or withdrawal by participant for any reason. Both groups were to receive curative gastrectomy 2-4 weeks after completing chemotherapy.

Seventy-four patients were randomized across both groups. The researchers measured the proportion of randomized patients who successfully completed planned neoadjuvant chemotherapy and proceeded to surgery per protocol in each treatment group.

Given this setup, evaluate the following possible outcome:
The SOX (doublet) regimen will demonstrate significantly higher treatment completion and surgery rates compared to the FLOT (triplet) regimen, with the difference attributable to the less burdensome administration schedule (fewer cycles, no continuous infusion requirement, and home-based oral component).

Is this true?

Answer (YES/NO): NO